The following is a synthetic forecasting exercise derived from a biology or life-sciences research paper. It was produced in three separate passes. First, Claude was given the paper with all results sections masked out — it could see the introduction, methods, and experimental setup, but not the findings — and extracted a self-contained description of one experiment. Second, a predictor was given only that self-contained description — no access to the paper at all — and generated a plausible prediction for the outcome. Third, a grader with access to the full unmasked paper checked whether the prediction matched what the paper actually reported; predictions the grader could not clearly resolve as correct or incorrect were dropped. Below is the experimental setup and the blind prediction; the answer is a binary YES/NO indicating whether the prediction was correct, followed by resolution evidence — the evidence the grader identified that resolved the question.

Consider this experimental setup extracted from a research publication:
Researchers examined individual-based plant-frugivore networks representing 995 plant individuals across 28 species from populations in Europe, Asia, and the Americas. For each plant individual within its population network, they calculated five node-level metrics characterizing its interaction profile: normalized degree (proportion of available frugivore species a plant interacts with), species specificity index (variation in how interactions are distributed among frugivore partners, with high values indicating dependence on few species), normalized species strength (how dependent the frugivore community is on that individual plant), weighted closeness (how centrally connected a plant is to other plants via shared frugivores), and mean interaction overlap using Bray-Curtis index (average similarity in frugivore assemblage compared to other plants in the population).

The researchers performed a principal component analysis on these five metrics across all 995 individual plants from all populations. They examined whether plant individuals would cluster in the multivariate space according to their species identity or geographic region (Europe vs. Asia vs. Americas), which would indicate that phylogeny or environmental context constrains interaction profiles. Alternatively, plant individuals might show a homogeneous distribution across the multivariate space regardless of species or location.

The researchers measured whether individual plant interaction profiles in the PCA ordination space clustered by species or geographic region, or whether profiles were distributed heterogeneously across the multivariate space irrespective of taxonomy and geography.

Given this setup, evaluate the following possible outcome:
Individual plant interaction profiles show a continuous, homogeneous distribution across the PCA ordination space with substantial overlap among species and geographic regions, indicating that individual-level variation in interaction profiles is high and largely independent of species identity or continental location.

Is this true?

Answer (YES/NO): YES